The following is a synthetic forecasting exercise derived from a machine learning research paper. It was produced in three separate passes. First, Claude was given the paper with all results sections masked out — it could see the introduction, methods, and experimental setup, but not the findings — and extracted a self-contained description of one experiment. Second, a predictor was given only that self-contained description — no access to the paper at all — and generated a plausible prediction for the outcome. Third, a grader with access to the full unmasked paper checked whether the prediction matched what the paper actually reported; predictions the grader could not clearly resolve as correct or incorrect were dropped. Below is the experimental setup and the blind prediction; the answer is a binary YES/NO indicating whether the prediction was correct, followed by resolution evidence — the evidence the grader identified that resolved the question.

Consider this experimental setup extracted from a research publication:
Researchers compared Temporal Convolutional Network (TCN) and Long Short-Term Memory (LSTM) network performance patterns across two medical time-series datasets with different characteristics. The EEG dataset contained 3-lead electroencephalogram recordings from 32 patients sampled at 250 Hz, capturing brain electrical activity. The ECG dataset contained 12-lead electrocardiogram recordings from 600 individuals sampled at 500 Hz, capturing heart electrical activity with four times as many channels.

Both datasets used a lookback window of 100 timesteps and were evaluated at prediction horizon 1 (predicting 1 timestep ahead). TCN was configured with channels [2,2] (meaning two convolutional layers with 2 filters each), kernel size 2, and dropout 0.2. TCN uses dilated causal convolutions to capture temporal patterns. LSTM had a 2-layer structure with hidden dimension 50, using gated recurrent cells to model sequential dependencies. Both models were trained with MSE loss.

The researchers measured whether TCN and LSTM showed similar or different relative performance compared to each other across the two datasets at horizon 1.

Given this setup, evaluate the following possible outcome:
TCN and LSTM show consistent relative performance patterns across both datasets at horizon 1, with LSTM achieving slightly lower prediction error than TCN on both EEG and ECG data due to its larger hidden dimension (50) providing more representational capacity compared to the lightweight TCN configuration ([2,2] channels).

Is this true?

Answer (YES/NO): NO